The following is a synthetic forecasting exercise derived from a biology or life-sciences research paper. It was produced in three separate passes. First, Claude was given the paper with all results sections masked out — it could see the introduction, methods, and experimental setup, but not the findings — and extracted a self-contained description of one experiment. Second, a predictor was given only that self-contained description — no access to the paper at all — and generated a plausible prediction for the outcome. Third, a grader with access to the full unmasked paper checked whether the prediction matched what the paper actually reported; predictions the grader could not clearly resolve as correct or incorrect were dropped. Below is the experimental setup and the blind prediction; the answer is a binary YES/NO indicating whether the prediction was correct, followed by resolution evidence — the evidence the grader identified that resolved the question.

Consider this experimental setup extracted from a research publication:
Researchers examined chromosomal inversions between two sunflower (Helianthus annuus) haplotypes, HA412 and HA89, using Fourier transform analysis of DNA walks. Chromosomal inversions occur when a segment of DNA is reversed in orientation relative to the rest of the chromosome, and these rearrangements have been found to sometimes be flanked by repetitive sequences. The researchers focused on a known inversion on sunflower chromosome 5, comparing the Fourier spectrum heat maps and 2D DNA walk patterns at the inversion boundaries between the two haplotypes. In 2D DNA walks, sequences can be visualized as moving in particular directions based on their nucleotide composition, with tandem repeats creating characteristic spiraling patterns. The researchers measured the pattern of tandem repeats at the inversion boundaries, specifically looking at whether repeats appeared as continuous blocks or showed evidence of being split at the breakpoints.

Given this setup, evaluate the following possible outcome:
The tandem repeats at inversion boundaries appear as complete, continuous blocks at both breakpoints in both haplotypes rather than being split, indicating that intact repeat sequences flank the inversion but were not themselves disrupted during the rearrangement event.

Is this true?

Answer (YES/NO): NO